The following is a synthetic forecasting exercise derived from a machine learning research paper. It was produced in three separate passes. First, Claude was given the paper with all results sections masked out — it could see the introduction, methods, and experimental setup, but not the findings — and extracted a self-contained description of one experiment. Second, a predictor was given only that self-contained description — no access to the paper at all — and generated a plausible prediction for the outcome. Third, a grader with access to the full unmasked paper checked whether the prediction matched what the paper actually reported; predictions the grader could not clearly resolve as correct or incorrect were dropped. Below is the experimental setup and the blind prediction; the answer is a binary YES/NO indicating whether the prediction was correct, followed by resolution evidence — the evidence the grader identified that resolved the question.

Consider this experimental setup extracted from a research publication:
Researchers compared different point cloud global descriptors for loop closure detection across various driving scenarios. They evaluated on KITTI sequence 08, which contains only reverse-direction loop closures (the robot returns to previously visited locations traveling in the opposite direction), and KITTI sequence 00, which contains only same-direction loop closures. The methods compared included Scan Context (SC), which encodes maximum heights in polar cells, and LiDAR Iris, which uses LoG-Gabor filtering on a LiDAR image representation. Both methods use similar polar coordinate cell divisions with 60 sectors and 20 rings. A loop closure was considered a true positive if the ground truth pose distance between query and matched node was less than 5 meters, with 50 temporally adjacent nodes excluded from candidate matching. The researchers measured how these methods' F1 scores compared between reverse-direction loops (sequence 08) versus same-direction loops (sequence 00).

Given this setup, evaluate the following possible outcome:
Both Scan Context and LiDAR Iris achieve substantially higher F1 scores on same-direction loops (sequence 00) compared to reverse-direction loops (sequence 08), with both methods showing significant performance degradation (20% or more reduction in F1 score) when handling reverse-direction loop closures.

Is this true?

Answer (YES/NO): YES